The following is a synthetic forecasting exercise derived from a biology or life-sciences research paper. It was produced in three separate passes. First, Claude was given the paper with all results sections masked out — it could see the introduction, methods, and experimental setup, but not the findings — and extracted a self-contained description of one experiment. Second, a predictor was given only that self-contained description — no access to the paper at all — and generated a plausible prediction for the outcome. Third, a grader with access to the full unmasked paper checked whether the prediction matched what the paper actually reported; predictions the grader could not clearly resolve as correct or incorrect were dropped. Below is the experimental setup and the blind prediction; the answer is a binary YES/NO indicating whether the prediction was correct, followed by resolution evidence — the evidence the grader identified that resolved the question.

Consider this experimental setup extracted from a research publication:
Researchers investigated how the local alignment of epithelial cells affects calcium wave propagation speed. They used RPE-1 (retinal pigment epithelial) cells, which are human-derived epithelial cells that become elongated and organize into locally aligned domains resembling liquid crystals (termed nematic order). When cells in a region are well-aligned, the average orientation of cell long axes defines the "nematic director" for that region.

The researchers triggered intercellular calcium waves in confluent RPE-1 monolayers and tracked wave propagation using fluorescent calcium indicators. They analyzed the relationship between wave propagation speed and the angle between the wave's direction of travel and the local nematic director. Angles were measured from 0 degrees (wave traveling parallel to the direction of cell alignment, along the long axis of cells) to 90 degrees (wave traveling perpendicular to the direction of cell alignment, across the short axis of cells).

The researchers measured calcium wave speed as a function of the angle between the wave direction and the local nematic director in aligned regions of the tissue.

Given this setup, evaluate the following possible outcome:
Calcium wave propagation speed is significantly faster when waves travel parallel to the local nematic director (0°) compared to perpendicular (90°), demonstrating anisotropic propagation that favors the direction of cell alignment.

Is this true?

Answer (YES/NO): NO